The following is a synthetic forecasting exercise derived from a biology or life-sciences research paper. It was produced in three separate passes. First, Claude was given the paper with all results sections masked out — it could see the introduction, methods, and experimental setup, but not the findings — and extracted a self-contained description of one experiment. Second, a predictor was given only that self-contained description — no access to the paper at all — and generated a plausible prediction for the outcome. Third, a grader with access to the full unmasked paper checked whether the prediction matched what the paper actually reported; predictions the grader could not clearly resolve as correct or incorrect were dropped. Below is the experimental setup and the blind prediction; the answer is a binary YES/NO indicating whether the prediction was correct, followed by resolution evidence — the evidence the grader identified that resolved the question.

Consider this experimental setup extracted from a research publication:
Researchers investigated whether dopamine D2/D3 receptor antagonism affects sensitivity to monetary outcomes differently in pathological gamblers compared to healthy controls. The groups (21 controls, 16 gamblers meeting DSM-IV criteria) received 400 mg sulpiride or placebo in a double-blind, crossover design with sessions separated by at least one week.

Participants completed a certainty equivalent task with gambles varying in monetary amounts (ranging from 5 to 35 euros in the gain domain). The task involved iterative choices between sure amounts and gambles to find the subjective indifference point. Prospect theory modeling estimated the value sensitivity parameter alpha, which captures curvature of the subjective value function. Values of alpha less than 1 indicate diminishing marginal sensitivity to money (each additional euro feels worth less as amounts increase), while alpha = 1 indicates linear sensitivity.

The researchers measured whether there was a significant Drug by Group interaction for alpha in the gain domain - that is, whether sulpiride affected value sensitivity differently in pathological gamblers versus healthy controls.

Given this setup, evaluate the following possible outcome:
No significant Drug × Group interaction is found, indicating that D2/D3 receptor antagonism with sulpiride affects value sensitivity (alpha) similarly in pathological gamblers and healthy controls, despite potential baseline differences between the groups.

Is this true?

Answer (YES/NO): YES